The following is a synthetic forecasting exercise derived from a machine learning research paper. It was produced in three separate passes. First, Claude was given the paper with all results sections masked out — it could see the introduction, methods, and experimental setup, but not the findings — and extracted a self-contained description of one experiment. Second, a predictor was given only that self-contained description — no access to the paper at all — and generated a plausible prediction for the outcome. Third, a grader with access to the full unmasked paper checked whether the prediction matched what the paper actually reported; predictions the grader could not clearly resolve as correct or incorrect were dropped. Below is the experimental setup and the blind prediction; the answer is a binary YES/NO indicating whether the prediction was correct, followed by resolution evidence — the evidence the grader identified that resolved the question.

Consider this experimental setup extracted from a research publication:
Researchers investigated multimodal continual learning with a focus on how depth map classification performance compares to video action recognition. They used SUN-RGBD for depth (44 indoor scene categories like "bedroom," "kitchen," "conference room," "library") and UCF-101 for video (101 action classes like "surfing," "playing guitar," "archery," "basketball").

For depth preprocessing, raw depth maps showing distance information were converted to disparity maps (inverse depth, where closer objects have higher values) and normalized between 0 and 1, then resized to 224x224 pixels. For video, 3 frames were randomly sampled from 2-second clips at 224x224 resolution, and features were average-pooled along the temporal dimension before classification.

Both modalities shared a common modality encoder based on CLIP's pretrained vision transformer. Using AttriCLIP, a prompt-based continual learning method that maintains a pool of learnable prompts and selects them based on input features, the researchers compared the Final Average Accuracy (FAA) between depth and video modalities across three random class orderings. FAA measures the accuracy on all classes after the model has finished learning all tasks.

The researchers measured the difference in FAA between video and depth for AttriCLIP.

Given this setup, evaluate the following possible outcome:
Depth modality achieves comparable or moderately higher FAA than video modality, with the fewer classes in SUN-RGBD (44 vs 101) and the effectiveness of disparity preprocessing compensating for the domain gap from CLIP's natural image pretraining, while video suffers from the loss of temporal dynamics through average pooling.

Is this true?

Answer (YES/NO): NO